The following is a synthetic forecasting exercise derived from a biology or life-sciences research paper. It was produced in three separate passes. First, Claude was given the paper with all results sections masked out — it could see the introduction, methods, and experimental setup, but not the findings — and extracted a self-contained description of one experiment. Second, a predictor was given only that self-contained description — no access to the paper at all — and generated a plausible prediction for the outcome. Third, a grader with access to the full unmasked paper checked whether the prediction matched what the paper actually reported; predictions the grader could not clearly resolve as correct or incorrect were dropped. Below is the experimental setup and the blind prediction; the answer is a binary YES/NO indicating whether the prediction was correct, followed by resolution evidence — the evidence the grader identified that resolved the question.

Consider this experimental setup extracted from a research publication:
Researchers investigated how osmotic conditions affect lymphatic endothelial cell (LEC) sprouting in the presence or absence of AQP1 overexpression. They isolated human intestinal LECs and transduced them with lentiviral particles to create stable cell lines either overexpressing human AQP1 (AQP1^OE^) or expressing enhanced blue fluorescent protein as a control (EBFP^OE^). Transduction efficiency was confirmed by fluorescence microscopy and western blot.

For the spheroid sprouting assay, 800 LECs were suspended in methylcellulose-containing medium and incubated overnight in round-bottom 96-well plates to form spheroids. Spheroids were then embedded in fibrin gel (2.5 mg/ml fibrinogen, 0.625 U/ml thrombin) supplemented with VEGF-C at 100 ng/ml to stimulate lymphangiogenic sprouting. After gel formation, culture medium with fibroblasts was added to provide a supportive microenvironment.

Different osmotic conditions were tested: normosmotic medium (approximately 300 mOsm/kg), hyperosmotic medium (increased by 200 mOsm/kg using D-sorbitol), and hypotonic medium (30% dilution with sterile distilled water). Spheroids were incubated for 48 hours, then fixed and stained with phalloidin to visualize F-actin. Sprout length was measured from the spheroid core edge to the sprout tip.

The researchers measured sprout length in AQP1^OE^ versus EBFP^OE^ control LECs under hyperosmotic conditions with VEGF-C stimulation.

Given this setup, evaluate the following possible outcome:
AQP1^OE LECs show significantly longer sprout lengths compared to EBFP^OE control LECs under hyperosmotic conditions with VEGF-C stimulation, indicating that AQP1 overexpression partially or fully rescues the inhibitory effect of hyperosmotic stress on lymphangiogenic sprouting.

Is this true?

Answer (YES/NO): YES